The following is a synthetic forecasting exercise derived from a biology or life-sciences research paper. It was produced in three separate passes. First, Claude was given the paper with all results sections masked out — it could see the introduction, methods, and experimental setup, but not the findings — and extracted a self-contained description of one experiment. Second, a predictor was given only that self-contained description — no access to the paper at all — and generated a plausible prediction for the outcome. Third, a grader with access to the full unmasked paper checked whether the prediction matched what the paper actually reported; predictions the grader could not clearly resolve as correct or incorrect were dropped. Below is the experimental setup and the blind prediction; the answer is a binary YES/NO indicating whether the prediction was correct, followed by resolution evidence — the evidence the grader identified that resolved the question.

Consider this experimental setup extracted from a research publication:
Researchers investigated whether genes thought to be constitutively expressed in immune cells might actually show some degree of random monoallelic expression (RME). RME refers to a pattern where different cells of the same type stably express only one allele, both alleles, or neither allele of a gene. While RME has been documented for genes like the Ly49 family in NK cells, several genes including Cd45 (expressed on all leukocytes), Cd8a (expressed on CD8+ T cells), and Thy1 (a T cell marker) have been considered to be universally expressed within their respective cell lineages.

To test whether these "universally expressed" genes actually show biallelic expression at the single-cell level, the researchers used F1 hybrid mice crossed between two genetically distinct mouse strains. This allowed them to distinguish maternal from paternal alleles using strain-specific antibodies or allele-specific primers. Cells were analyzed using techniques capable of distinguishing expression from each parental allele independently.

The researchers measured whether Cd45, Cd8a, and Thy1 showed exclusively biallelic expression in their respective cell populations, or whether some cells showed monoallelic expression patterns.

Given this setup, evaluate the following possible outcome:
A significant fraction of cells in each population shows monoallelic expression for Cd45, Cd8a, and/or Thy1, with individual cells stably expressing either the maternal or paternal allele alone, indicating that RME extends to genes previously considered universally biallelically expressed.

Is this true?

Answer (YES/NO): YES